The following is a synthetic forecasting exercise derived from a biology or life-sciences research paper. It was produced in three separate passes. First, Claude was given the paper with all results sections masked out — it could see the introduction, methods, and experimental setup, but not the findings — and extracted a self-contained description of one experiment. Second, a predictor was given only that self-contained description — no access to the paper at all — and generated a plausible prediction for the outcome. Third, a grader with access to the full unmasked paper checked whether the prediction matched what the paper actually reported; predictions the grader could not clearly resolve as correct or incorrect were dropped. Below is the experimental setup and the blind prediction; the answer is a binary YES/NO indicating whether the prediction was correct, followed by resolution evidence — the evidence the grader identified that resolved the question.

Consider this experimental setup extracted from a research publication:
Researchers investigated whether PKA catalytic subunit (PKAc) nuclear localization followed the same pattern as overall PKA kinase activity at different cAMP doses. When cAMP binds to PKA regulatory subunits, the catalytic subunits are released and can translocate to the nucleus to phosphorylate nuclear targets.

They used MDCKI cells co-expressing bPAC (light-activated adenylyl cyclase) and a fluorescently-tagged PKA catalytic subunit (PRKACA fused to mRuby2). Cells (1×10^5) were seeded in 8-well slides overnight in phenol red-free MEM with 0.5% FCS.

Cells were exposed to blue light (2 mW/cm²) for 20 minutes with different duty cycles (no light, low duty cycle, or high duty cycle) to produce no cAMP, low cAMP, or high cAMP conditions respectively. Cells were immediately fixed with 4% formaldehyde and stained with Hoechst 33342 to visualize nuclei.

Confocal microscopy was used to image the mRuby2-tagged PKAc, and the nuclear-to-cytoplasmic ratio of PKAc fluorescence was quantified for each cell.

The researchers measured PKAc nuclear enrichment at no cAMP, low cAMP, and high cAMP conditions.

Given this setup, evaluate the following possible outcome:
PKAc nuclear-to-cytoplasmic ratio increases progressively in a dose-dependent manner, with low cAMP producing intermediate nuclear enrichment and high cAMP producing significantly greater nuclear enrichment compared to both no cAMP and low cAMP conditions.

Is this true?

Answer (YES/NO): YES